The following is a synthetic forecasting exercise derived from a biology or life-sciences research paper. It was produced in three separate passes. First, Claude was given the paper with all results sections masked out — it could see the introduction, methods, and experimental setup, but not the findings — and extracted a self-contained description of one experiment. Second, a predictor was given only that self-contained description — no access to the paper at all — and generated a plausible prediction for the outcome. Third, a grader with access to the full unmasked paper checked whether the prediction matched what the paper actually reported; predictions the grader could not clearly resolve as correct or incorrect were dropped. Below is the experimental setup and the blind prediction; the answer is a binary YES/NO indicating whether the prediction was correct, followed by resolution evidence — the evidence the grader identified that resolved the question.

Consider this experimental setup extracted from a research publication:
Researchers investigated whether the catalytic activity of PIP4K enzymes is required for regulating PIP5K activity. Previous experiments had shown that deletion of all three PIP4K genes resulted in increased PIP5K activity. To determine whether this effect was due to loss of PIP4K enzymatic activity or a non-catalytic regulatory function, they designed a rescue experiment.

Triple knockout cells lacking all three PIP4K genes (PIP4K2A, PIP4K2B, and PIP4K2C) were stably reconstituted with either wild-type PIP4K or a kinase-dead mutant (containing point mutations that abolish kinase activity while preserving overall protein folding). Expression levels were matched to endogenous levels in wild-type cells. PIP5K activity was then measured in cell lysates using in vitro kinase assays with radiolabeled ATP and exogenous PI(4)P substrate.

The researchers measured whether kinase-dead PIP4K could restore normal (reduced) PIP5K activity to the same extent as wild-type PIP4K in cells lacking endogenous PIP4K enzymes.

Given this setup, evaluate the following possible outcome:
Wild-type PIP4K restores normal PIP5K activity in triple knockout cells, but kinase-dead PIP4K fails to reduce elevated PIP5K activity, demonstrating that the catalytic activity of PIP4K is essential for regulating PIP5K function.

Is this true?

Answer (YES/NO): NO